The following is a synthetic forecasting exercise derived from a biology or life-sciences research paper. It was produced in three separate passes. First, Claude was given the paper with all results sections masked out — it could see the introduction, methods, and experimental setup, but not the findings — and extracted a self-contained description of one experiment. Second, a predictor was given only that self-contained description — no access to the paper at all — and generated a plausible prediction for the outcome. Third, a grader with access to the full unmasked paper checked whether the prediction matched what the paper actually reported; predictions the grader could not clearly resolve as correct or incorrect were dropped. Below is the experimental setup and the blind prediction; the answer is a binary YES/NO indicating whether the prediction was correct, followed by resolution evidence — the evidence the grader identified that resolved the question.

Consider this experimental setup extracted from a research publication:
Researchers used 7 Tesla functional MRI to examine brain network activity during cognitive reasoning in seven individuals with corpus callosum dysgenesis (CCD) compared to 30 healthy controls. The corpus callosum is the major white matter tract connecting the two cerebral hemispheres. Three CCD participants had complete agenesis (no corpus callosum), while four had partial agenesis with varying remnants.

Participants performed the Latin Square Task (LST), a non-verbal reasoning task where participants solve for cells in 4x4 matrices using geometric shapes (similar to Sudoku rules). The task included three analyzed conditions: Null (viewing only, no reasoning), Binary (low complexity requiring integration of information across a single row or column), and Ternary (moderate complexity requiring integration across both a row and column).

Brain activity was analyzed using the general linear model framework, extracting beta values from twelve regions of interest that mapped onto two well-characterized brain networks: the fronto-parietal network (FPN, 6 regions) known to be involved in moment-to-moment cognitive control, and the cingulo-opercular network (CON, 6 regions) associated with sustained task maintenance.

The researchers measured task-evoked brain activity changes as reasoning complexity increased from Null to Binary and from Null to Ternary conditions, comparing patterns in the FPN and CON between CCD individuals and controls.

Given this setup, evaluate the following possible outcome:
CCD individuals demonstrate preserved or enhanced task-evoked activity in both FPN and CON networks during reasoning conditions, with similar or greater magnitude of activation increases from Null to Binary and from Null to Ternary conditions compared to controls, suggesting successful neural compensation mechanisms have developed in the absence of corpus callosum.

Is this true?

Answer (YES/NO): NO